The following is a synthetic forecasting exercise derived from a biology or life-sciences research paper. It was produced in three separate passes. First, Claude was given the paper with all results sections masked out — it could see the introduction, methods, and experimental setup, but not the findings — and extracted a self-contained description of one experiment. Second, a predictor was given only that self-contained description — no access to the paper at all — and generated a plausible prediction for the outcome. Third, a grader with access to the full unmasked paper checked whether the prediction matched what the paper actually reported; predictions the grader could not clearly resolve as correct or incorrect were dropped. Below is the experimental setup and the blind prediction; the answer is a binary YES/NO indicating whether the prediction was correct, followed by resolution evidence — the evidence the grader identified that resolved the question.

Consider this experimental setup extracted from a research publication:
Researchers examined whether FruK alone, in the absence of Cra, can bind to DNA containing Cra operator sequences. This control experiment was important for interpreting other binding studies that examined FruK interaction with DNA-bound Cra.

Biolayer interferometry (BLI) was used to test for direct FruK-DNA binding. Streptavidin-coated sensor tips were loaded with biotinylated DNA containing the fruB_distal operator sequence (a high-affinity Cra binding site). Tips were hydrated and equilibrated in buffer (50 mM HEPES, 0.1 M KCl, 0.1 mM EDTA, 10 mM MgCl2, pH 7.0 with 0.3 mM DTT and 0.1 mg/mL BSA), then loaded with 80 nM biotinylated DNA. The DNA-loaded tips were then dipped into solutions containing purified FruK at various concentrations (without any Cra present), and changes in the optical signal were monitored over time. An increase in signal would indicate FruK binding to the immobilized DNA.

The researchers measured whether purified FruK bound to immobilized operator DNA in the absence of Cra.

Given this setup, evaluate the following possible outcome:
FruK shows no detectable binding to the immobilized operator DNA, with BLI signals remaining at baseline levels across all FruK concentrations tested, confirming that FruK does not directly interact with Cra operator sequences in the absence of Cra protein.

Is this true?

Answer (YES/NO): YES